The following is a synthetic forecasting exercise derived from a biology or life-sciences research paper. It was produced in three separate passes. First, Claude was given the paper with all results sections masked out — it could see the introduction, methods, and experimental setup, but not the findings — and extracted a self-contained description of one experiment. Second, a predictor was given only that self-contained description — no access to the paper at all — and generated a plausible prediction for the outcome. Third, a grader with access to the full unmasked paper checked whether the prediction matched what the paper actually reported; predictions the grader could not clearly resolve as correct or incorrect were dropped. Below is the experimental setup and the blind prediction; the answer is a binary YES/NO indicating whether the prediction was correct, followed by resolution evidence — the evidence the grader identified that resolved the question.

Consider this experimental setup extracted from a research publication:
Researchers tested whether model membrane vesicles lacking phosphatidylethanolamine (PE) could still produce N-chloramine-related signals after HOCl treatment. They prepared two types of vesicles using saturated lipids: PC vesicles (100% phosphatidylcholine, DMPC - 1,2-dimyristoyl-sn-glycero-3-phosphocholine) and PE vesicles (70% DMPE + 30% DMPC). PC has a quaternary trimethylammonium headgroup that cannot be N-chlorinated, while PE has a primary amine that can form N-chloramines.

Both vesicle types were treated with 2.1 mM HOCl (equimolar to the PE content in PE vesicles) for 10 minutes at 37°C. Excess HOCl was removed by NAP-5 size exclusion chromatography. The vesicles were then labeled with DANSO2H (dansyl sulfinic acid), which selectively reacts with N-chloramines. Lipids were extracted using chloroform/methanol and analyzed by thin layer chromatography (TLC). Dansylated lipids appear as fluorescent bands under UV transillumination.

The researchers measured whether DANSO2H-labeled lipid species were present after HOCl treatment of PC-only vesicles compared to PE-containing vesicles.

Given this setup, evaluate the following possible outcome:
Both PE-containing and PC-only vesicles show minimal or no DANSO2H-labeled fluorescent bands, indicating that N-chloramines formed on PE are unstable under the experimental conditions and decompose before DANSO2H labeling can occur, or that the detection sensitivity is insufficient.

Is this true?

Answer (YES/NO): NO